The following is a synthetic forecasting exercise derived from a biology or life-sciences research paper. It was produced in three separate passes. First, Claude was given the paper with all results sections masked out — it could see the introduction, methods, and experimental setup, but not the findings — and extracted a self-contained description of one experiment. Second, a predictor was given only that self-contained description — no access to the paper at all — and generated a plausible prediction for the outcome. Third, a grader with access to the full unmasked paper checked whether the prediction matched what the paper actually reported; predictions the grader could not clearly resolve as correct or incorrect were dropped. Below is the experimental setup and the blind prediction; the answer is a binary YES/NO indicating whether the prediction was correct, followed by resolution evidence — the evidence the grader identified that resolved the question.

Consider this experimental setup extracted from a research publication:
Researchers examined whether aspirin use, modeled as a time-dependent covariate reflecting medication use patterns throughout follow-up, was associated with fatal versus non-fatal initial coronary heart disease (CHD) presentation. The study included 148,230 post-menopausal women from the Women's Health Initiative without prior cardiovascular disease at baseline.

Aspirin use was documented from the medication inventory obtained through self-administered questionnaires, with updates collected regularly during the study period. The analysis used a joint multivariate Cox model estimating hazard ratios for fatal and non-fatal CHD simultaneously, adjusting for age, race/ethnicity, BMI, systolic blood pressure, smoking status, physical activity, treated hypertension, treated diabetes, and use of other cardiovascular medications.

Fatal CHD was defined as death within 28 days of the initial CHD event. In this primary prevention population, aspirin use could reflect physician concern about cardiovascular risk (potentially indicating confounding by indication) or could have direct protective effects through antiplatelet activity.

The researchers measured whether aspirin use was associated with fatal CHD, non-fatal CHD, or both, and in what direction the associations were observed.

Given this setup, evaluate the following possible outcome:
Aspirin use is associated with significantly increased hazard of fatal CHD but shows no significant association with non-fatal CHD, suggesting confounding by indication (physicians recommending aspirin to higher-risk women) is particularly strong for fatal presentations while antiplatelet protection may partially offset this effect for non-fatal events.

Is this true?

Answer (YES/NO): NO